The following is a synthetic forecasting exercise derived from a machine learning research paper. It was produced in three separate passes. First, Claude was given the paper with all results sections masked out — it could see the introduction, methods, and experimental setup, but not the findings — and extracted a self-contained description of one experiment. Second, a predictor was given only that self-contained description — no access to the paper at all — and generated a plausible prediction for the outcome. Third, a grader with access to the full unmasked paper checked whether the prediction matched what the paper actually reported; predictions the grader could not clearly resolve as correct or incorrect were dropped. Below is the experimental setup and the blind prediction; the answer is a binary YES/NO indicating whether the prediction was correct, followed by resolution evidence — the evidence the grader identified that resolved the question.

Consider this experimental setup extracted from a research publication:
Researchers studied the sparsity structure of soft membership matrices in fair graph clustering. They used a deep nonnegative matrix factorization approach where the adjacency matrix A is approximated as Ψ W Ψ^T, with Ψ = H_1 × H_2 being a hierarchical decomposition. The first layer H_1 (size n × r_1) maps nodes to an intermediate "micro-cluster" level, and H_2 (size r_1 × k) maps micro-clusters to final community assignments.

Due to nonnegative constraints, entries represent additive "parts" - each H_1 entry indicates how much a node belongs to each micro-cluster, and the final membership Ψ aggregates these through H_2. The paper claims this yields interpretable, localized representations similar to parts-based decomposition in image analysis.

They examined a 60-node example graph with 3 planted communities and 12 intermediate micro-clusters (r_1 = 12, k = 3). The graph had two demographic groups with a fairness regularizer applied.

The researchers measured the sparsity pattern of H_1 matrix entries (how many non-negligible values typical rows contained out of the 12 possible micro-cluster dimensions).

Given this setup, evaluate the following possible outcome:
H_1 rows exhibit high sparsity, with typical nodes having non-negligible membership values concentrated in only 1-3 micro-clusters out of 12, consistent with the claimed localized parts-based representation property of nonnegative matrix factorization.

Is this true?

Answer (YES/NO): YES